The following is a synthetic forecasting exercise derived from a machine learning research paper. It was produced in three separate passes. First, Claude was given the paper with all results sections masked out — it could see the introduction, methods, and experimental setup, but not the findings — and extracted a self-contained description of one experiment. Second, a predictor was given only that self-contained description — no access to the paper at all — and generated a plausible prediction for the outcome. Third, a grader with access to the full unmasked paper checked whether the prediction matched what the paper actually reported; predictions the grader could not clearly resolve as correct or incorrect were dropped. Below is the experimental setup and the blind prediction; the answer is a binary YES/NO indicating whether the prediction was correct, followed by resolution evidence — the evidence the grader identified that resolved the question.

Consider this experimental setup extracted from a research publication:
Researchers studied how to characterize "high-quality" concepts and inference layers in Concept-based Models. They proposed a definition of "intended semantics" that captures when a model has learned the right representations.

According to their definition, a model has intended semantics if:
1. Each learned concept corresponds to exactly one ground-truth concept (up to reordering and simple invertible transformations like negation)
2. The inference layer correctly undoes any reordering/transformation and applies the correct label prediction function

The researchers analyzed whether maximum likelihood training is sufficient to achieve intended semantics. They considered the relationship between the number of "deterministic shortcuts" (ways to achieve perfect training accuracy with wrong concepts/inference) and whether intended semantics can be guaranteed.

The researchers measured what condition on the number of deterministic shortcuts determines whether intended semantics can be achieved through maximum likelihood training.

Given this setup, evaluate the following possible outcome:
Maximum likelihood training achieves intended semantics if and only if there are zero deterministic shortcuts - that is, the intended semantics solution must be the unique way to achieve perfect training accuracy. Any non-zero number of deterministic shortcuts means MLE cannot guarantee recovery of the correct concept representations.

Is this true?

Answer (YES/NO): YES